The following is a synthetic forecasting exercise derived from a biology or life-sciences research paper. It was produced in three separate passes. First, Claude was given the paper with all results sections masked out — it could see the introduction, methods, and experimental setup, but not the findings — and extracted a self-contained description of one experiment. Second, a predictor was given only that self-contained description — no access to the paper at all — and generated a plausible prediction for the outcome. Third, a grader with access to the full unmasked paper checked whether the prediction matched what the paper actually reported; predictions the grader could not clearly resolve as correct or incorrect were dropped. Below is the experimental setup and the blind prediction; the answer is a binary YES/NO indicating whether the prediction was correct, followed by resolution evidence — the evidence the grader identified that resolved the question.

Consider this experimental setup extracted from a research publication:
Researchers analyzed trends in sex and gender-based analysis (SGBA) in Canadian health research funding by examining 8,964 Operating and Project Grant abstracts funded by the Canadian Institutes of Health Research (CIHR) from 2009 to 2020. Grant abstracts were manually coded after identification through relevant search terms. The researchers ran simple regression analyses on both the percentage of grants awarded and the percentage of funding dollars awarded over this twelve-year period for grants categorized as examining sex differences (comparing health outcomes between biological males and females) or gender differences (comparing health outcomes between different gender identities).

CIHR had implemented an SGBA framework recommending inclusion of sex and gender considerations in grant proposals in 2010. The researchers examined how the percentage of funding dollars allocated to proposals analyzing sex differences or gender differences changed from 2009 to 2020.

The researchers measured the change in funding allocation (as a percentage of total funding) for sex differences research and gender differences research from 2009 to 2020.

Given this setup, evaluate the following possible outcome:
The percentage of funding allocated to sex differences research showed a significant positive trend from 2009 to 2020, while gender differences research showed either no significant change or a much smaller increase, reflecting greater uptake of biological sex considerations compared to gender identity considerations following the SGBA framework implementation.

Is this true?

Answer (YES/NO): NO